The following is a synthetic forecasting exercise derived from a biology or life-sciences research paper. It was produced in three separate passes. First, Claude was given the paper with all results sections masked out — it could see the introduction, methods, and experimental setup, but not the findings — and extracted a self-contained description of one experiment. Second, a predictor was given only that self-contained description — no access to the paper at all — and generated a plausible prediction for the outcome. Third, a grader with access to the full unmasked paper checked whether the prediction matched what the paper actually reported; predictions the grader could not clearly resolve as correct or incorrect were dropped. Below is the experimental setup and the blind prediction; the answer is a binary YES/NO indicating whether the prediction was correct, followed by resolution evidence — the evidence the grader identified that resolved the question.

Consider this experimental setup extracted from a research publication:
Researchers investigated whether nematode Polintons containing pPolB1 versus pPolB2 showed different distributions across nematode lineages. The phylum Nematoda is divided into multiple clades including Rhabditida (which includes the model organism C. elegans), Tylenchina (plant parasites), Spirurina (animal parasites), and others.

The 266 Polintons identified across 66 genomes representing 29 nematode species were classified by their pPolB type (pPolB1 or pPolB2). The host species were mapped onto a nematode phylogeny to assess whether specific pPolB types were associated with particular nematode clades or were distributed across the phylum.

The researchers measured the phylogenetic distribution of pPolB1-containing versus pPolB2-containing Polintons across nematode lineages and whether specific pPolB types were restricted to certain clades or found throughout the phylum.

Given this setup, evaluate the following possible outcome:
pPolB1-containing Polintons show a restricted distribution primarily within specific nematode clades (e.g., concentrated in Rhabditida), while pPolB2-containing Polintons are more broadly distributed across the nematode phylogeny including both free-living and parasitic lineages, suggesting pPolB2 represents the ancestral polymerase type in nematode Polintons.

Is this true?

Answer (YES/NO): NO